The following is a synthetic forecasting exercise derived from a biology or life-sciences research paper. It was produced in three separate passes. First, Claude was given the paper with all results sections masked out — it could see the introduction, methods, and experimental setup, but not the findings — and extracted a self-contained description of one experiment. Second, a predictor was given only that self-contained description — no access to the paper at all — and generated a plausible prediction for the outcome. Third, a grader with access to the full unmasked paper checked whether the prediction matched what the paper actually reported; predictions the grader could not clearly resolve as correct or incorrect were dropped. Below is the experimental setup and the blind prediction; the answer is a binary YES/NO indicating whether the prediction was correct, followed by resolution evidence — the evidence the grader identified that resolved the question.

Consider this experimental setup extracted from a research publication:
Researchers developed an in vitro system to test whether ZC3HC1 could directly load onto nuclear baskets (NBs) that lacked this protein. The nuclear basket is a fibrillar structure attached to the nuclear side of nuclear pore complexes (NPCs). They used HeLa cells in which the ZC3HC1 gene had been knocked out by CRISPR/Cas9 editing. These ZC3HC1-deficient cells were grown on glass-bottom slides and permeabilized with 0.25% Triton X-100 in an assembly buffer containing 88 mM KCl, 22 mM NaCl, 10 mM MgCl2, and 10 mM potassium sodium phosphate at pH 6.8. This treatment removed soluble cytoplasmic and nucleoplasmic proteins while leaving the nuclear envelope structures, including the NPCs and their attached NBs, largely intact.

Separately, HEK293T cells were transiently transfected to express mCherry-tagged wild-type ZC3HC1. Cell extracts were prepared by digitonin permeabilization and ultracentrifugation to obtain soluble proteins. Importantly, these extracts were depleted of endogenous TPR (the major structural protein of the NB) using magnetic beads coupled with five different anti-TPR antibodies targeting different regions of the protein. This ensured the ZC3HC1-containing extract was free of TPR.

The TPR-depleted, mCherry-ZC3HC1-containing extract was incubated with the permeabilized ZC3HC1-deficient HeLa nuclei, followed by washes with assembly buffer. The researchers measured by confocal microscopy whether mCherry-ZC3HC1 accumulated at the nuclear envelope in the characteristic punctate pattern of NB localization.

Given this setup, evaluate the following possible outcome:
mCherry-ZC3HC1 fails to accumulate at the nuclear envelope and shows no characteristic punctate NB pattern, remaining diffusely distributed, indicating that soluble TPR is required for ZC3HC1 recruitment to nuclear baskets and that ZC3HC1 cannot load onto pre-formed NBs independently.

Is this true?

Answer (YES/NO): NO